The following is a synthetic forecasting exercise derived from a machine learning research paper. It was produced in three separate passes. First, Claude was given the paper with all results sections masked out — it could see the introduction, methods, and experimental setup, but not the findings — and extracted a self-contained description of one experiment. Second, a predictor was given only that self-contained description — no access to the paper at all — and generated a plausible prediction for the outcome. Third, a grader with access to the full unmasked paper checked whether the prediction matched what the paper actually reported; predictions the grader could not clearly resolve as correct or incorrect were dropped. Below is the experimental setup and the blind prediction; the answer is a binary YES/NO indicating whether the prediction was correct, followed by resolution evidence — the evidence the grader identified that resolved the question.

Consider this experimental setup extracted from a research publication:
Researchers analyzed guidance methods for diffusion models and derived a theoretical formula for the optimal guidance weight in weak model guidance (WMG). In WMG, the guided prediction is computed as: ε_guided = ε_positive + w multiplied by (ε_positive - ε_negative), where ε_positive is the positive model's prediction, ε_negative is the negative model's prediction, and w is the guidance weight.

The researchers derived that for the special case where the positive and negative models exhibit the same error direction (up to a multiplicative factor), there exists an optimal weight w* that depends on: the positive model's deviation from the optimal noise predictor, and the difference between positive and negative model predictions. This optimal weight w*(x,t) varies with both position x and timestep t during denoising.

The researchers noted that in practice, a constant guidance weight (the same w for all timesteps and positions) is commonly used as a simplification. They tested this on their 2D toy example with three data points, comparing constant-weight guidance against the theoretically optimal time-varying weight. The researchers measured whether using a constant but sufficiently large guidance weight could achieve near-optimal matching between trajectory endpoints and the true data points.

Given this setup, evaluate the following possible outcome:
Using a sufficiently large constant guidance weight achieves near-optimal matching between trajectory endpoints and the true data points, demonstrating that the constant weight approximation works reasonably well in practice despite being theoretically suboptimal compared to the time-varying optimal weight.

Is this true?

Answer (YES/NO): YES